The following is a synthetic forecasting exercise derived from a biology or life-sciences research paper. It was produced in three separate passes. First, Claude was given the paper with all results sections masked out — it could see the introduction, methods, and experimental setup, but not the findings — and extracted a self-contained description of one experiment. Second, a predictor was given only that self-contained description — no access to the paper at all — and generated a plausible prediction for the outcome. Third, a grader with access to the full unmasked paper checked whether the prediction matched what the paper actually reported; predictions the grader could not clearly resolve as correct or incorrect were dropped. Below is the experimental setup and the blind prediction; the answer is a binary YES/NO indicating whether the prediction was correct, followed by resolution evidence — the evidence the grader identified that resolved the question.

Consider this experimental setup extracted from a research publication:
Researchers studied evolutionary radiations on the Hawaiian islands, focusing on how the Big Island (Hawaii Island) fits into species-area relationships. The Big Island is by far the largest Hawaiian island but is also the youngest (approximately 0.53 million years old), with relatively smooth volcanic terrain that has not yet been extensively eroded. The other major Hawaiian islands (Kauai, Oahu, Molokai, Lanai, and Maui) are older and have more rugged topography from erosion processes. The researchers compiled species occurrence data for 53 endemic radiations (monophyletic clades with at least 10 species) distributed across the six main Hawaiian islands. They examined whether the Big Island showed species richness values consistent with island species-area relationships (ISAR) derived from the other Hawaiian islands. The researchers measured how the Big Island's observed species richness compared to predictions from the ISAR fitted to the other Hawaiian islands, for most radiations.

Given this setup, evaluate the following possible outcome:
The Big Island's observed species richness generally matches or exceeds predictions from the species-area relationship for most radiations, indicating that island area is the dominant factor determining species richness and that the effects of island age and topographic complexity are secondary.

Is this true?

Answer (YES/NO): NO